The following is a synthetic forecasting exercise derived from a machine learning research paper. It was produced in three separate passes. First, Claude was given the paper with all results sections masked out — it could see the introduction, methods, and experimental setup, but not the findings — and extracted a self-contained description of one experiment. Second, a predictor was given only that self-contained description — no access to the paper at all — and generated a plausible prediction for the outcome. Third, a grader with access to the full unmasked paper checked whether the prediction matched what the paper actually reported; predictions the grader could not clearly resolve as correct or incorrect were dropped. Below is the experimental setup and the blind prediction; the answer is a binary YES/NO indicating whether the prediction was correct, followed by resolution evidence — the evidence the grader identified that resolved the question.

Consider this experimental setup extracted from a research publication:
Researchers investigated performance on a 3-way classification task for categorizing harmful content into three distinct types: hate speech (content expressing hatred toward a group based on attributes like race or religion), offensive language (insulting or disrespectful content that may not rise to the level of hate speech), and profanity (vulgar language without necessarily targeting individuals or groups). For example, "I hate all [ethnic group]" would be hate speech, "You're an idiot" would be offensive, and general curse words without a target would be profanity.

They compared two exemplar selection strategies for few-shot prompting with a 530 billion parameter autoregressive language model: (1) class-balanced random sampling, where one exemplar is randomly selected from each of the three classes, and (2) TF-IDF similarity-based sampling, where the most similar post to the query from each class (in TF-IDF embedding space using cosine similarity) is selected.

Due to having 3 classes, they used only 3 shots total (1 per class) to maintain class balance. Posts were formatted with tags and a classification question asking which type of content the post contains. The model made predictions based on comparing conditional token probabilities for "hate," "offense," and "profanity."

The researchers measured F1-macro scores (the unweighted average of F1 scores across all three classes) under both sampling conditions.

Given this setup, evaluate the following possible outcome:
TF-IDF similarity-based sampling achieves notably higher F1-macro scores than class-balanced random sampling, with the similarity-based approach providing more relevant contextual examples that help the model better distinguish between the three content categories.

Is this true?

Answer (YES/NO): NO